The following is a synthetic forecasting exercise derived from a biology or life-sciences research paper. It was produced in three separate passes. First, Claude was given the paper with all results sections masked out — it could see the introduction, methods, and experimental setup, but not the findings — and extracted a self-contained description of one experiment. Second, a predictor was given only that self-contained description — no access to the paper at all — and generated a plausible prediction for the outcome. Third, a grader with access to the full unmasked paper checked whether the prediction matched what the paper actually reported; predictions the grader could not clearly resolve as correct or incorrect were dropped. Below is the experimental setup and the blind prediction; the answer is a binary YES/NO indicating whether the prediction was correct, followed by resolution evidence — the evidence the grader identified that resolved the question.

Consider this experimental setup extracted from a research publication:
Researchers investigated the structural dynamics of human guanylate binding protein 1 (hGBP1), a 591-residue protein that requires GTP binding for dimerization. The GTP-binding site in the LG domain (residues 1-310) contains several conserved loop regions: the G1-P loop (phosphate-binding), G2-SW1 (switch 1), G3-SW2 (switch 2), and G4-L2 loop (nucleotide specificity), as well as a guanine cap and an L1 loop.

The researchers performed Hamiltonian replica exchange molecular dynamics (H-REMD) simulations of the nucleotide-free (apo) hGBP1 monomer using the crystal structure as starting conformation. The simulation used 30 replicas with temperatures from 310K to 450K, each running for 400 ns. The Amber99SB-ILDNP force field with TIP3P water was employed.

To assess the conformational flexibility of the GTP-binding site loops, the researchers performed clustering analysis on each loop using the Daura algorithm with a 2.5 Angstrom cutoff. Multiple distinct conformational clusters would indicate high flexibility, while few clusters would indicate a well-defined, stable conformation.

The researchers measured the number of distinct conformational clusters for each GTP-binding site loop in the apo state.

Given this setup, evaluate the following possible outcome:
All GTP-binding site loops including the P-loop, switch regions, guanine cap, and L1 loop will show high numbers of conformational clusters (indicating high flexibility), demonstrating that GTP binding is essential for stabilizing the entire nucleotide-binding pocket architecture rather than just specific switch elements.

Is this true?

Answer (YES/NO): NO